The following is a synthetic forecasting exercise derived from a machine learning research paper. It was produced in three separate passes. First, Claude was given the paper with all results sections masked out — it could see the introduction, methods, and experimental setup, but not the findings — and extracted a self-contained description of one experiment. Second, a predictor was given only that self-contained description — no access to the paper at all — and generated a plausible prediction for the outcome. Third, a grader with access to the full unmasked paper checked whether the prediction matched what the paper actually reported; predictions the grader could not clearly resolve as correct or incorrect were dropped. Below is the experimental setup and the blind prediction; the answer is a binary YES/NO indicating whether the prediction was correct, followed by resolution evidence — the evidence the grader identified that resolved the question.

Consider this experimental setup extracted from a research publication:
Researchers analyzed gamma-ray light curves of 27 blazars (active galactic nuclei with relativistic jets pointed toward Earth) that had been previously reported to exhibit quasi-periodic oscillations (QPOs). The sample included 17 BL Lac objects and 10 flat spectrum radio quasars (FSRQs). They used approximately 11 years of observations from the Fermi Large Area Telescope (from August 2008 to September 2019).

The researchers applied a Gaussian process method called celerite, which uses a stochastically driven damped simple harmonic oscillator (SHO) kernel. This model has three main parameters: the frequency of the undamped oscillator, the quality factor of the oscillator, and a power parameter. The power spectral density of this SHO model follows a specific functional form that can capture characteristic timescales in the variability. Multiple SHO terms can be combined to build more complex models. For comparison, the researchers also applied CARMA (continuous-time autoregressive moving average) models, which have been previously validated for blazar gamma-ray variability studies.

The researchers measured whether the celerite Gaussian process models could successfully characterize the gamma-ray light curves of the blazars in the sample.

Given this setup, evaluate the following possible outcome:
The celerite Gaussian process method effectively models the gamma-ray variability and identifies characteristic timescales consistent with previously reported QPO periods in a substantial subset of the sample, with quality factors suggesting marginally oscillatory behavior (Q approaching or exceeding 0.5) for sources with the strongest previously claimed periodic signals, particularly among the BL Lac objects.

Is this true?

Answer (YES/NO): NO